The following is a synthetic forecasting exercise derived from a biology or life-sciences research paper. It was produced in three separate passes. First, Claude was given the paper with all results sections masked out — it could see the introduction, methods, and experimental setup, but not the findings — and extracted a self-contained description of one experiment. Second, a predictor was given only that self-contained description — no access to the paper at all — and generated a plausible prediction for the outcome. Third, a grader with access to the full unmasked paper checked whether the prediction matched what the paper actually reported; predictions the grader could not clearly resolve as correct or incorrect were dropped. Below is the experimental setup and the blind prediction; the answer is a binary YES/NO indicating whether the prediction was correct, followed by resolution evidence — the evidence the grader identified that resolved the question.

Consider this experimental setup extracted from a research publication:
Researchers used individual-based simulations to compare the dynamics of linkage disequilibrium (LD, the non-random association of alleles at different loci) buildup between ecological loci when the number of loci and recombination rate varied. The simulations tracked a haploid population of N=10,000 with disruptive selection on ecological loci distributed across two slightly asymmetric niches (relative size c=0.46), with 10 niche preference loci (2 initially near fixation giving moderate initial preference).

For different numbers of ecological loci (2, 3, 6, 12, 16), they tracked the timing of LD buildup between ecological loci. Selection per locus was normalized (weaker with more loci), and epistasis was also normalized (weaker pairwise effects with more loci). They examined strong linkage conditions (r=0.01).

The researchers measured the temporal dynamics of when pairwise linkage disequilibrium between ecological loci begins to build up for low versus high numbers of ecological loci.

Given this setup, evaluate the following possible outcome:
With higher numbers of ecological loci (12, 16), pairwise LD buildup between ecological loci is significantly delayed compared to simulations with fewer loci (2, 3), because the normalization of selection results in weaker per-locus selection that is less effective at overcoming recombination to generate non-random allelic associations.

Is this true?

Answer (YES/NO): YES